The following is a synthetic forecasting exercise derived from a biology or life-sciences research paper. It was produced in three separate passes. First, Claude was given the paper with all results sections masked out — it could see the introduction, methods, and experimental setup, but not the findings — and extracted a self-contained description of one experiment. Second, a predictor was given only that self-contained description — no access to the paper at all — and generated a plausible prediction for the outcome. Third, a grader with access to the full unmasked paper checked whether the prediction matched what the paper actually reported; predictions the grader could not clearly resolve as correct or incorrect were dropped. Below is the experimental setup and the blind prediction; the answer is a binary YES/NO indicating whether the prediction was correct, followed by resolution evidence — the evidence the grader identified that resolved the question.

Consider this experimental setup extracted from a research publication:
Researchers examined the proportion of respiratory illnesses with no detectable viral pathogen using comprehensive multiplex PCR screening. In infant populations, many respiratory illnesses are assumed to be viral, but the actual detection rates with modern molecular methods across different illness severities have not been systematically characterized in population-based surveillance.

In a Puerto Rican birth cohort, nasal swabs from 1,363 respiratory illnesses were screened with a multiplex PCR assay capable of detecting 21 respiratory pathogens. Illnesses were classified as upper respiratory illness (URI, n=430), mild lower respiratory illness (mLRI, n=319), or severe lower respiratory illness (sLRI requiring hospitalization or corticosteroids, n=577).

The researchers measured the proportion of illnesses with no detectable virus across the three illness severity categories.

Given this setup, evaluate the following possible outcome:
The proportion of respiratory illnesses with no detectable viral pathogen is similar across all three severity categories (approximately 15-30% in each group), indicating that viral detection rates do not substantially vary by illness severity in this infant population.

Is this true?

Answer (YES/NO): NO